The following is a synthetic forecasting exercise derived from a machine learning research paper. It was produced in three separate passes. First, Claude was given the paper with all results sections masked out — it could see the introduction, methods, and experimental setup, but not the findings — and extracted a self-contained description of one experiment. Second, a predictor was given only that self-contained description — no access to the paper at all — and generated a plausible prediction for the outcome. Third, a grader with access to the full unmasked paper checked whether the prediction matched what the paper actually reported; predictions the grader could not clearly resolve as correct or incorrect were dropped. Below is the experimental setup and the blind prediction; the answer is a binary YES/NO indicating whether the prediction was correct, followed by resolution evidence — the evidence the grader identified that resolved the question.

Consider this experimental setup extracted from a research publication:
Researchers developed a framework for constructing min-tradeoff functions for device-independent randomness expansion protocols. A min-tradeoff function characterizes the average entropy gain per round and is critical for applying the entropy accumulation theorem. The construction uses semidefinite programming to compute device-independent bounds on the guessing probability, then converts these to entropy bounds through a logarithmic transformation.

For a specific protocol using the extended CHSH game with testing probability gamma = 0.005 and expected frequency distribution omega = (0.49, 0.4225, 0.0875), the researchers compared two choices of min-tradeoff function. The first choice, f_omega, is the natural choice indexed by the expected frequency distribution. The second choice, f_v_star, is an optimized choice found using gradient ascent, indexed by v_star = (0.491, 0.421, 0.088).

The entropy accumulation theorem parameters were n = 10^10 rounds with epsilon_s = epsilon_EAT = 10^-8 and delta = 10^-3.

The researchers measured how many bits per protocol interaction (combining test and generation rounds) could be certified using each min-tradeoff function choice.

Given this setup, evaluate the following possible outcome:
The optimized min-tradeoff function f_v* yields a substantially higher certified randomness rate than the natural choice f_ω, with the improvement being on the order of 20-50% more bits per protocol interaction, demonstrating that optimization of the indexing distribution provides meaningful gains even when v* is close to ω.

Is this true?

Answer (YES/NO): NO